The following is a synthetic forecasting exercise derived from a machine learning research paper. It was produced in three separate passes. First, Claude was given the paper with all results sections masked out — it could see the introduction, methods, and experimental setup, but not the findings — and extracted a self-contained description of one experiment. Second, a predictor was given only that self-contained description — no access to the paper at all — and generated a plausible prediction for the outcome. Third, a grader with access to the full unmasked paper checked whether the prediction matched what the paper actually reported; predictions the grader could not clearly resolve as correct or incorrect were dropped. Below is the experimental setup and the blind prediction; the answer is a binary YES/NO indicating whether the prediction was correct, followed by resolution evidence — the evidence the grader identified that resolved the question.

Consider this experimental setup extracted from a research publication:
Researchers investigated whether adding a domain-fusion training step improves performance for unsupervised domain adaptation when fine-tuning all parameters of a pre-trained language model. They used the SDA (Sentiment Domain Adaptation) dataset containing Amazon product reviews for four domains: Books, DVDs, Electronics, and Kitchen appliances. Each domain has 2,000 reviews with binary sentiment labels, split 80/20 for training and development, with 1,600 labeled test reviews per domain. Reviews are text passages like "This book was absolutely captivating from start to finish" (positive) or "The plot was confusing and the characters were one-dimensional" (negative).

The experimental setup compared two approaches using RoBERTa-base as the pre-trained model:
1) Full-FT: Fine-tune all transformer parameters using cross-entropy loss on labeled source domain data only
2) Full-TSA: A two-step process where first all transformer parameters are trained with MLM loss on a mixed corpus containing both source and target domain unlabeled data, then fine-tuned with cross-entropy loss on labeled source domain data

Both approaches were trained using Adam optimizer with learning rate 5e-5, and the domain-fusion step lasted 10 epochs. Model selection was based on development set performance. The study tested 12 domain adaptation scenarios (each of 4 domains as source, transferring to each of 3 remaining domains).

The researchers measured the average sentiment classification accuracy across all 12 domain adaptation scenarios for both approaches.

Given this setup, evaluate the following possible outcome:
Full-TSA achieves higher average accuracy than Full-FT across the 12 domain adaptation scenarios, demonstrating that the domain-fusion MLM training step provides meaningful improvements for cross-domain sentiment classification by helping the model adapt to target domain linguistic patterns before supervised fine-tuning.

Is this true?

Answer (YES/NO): YES